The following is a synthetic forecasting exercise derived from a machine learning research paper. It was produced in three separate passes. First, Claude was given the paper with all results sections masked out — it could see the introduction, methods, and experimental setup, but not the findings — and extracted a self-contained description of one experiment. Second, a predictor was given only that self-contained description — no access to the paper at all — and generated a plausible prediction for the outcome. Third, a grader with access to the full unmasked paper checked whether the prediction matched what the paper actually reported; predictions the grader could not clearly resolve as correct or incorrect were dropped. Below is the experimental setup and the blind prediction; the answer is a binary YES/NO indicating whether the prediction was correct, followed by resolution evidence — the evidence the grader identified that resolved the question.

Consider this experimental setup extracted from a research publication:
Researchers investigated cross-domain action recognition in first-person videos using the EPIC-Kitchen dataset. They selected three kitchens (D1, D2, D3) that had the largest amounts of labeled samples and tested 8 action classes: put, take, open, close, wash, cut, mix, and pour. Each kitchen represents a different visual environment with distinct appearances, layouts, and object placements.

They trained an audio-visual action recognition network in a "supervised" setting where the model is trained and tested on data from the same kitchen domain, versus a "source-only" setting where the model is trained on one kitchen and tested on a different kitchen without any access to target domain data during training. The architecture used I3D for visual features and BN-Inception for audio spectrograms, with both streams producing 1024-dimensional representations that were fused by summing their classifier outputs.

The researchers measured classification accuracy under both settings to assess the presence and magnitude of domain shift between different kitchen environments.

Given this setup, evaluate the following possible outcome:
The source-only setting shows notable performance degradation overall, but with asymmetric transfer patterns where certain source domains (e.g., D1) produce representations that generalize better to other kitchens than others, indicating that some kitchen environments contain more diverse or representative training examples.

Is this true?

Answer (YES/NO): NO